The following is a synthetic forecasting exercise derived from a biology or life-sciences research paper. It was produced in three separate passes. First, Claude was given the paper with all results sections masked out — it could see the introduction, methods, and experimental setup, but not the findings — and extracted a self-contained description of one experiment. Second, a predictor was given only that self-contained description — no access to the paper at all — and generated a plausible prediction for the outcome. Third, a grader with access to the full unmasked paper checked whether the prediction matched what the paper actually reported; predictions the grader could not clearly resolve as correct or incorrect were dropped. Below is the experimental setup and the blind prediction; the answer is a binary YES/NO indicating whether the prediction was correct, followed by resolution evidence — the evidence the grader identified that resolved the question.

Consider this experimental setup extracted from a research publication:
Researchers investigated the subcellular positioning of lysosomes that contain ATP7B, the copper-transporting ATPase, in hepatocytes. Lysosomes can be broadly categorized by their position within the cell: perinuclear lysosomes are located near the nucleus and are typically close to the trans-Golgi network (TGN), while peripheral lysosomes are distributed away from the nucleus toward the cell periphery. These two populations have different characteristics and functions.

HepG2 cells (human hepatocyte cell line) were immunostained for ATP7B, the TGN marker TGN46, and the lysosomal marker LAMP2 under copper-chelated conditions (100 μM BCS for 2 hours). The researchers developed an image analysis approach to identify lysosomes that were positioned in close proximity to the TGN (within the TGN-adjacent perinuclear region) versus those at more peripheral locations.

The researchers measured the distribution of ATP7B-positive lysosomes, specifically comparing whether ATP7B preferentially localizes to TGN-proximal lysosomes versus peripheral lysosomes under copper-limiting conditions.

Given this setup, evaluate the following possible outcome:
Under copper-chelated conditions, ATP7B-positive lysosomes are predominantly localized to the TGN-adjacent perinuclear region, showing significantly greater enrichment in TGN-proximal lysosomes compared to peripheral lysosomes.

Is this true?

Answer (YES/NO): YES